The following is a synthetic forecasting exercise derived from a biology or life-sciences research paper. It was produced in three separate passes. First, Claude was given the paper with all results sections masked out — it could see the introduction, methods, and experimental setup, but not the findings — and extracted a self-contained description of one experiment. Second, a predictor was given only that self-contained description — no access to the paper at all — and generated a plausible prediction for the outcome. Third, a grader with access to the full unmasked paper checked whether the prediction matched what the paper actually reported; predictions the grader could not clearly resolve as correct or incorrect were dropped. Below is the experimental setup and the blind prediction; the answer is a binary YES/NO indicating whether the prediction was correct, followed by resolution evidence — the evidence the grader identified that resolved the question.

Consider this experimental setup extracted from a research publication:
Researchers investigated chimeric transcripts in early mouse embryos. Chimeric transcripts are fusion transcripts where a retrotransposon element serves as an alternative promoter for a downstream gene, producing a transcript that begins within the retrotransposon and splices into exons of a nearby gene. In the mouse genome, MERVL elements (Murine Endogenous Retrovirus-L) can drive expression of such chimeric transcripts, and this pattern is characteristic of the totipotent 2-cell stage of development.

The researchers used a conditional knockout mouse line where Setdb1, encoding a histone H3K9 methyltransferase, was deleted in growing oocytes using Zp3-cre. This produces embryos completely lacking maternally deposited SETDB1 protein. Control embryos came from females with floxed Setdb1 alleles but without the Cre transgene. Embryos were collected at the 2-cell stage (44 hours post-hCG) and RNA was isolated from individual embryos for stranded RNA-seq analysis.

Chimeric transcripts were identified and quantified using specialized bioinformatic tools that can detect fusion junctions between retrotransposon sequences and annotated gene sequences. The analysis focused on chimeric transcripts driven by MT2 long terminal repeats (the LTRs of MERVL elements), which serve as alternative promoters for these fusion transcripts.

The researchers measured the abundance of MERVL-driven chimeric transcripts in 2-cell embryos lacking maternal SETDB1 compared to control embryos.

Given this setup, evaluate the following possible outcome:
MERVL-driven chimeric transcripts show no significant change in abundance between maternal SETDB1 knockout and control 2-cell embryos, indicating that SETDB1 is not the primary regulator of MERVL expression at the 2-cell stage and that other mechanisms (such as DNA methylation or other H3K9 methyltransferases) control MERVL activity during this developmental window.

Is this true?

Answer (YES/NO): NO